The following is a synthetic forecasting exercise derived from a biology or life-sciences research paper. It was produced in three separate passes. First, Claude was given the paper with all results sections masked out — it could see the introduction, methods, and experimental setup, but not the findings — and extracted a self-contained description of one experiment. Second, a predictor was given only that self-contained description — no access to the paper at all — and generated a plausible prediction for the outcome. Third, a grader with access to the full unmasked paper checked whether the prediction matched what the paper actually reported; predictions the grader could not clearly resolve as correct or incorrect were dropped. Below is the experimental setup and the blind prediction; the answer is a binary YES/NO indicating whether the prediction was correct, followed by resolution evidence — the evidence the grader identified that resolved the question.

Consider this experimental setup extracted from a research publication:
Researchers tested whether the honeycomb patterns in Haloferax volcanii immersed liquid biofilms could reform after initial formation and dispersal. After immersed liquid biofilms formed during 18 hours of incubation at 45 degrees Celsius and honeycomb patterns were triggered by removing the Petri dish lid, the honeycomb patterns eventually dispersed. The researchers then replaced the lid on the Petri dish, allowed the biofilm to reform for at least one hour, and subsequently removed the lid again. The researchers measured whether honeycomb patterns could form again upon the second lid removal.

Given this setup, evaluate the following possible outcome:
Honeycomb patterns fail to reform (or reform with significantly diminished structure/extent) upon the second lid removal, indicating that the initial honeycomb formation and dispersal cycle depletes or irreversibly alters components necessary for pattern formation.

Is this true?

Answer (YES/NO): NO